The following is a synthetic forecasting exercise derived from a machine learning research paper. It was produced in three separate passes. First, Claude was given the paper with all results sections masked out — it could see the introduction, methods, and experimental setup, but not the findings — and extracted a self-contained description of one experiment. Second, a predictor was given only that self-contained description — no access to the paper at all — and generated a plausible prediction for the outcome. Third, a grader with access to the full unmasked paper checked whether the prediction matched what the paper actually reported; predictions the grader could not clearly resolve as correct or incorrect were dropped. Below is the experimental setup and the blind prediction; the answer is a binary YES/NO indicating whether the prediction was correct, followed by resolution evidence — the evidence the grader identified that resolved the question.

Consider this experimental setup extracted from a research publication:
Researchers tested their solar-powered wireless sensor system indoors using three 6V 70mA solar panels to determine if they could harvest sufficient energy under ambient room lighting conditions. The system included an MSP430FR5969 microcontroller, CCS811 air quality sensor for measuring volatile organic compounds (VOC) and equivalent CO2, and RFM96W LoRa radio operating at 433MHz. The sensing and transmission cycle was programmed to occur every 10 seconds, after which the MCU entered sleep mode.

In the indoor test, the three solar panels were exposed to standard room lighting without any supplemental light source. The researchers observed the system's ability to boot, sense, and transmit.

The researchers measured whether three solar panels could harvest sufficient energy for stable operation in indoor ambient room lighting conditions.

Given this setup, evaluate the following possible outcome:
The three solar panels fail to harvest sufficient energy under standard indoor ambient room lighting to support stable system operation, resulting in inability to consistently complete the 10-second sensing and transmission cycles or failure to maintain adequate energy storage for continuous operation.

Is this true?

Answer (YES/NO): YES